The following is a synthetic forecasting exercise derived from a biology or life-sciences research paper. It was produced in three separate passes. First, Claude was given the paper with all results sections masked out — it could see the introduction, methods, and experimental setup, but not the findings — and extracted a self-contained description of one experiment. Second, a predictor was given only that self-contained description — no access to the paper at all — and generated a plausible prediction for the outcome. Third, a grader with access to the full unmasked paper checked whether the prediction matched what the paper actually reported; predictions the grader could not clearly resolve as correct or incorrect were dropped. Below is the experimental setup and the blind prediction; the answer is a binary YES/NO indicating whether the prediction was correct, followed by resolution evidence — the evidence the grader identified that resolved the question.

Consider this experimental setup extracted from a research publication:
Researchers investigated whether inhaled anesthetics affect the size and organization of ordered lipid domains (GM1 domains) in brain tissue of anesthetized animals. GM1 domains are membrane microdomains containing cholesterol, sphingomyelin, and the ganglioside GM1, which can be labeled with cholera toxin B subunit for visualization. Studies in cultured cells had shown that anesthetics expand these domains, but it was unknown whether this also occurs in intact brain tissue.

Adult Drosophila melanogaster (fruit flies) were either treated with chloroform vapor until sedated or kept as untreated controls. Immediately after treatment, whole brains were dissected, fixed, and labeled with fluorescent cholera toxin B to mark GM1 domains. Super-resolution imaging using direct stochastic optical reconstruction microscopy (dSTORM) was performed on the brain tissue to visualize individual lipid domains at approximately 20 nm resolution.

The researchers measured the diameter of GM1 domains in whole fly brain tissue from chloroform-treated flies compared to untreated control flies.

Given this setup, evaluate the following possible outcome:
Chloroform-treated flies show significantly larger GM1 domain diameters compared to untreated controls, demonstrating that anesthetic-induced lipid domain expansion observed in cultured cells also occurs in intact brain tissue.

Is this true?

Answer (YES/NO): YES